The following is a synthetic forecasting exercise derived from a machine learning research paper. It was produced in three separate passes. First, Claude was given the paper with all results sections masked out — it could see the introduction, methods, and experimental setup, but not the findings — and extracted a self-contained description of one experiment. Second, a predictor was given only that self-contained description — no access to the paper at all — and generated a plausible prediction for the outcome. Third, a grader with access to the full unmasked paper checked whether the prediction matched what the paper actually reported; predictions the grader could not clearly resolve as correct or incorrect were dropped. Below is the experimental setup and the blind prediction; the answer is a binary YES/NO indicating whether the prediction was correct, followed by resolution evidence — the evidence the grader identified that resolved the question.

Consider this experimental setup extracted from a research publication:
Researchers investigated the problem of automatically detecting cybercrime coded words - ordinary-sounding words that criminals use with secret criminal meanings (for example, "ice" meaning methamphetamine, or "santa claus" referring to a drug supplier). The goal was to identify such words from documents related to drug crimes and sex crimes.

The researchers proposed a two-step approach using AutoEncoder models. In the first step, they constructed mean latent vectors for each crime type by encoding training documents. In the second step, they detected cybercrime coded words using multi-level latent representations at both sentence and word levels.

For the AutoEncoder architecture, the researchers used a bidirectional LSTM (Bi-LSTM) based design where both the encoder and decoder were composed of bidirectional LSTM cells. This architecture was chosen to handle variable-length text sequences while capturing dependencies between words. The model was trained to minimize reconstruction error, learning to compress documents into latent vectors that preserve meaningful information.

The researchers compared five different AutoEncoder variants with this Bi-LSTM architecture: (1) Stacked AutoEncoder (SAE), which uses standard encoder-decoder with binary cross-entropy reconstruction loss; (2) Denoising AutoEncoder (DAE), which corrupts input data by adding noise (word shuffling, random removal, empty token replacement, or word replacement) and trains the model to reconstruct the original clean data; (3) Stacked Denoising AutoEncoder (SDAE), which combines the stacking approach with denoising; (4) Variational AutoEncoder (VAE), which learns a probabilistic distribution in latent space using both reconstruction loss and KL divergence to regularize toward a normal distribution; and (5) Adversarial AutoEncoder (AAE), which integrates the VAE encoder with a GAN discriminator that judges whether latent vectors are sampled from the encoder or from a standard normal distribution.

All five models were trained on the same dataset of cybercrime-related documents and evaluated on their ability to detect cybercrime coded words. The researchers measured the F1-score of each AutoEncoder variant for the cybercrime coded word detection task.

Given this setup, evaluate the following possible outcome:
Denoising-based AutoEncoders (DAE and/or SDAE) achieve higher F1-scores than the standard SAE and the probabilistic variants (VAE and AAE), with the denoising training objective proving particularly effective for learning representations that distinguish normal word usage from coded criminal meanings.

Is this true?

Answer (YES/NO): NO